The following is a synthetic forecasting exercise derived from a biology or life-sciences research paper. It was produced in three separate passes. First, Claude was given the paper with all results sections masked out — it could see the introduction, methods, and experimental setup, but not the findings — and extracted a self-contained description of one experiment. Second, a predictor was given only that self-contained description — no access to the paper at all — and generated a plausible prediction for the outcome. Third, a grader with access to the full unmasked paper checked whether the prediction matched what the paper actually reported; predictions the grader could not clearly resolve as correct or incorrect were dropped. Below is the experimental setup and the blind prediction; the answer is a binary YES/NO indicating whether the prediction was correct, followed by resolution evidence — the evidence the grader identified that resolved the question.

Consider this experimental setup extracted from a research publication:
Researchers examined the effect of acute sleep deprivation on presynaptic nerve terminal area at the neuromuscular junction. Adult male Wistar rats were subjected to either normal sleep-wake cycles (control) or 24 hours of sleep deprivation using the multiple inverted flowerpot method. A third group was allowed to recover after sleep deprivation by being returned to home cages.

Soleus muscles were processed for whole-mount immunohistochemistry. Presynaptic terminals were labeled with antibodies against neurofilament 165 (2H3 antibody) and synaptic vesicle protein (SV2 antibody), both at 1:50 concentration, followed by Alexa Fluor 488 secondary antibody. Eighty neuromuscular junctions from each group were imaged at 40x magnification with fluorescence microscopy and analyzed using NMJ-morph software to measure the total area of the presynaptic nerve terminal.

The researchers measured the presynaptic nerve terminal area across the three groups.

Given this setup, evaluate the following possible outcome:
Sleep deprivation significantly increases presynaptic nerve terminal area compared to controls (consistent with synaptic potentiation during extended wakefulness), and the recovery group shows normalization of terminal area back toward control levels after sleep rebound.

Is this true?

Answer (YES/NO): YES